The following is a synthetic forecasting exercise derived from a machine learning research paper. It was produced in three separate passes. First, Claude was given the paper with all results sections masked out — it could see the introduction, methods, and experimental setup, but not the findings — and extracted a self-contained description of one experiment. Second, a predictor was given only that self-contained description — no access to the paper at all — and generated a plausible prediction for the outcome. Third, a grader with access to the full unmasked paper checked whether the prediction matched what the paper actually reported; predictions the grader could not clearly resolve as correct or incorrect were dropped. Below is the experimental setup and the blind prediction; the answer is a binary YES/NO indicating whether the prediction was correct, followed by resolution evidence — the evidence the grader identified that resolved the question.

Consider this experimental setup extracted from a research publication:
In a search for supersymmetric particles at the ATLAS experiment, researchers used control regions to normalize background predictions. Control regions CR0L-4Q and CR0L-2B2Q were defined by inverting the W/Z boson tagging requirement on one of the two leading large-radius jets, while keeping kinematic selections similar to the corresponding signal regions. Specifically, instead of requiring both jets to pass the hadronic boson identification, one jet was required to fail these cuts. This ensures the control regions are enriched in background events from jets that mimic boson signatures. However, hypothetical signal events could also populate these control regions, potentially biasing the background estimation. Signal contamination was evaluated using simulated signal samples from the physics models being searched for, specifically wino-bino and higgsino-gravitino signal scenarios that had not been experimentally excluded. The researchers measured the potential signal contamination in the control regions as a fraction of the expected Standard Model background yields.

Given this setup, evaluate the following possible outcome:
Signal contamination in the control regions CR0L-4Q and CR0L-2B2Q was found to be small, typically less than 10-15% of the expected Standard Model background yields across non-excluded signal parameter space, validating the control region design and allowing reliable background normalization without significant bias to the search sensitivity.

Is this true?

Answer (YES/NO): NO